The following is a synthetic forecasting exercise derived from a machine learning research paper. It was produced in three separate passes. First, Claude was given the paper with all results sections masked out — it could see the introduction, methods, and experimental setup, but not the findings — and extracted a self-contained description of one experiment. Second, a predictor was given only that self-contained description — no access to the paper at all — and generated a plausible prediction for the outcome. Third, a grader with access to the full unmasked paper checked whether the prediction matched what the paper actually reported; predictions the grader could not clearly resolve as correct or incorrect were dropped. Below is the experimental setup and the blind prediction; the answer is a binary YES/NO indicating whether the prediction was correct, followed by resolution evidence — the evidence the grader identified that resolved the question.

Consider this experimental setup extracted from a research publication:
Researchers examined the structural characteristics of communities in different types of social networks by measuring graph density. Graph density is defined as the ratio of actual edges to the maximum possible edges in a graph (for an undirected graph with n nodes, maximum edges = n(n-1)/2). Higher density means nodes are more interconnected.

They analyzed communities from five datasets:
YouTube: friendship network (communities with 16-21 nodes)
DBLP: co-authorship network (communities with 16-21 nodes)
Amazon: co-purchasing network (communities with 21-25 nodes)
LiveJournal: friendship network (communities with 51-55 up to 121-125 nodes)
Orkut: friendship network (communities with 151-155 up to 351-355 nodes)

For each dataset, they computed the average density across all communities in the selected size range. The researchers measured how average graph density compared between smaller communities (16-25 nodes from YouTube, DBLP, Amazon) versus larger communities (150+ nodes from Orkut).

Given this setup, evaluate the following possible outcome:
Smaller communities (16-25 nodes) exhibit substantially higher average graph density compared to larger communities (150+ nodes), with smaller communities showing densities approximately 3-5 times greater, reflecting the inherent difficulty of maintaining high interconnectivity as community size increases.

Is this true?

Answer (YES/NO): NO